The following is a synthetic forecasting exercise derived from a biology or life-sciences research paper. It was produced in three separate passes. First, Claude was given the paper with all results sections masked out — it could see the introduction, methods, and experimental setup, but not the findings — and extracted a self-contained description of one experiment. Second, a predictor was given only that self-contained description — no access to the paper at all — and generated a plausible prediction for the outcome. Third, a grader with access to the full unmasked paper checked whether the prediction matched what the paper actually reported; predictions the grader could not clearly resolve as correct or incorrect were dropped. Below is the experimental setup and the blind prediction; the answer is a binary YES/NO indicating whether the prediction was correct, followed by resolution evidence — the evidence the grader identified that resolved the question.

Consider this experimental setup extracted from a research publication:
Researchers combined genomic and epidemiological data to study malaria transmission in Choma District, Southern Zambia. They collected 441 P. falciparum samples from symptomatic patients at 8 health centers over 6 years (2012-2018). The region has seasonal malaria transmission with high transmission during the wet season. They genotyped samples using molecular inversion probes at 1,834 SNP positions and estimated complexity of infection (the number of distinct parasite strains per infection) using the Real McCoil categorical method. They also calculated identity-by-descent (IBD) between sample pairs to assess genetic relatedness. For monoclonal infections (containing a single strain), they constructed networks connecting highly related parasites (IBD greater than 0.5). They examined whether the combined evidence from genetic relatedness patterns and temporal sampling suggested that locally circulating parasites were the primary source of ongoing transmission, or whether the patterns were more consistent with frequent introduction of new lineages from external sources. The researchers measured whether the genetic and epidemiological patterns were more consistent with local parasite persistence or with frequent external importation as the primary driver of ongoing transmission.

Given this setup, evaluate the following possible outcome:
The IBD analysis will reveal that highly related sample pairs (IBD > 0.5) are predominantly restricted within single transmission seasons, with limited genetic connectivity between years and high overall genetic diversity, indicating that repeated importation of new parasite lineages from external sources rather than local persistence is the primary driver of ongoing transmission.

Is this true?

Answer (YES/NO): NO